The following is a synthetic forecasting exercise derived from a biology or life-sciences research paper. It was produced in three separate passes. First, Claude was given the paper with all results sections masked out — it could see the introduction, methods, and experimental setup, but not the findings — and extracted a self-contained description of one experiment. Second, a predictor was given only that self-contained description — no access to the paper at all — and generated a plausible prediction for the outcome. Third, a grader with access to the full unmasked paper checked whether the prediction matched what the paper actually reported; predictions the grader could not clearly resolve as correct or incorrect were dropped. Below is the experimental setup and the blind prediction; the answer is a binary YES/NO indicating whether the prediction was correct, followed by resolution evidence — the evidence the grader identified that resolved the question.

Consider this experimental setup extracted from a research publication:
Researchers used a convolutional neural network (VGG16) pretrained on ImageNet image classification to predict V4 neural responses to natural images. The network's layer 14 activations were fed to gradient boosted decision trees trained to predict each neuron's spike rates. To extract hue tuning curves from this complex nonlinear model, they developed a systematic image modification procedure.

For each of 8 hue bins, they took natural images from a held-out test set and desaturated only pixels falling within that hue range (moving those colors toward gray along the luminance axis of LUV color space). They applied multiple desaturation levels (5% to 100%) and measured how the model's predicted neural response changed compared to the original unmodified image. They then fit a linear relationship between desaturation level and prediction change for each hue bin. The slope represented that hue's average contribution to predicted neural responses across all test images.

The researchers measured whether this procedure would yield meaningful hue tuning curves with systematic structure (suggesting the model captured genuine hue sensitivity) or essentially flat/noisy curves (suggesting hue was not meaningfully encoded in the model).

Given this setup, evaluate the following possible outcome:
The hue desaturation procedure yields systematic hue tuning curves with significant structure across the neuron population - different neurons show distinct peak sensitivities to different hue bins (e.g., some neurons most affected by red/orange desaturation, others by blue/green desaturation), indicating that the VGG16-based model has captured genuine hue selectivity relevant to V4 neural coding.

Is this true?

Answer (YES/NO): YES